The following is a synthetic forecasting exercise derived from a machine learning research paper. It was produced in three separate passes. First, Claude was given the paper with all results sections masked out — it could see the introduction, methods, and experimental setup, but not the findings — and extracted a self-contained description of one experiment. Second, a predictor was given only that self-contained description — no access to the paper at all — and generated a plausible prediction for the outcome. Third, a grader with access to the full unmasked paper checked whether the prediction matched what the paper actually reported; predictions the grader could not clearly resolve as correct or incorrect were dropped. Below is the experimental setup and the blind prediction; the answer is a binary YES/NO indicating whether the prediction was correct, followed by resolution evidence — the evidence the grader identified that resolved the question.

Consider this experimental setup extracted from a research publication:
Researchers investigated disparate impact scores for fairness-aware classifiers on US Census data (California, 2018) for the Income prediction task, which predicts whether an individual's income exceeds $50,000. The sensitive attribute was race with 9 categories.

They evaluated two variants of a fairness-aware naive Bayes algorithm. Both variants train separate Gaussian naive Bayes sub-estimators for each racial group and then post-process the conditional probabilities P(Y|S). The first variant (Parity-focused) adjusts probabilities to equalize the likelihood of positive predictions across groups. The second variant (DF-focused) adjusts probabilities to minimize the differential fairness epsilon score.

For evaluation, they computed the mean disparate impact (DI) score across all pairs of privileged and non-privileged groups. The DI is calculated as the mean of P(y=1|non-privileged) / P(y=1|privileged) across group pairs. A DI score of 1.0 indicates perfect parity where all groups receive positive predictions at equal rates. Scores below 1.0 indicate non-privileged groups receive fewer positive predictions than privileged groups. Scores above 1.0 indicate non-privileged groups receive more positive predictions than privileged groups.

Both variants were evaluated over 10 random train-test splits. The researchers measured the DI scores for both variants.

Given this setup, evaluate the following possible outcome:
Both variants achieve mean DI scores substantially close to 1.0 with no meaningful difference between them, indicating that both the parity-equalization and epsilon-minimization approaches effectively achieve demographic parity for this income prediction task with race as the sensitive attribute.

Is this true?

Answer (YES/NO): NO